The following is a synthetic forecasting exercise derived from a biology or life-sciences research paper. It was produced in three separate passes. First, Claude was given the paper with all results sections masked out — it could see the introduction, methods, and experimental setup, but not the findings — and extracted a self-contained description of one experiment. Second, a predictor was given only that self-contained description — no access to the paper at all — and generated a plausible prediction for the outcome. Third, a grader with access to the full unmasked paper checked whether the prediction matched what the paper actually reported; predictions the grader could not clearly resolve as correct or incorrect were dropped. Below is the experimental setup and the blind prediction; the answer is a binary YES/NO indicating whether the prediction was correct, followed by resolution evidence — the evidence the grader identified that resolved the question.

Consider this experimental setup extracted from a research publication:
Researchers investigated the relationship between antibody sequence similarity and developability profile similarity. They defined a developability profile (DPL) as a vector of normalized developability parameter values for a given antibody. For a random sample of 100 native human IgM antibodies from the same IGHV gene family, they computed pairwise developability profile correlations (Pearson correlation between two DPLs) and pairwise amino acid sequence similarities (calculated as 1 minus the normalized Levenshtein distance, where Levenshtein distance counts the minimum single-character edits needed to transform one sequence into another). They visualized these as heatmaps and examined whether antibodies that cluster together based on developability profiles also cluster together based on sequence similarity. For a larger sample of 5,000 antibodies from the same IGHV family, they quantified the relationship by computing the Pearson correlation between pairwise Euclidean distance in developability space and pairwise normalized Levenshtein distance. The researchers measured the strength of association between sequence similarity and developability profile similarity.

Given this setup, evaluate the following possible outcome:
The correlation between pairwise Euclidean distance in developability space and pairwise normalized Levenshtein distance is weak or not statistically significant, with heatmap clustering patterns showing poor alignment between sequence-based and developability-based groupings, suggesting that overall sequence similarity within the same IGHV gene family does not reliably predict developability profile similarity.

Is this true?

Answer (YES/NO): YES